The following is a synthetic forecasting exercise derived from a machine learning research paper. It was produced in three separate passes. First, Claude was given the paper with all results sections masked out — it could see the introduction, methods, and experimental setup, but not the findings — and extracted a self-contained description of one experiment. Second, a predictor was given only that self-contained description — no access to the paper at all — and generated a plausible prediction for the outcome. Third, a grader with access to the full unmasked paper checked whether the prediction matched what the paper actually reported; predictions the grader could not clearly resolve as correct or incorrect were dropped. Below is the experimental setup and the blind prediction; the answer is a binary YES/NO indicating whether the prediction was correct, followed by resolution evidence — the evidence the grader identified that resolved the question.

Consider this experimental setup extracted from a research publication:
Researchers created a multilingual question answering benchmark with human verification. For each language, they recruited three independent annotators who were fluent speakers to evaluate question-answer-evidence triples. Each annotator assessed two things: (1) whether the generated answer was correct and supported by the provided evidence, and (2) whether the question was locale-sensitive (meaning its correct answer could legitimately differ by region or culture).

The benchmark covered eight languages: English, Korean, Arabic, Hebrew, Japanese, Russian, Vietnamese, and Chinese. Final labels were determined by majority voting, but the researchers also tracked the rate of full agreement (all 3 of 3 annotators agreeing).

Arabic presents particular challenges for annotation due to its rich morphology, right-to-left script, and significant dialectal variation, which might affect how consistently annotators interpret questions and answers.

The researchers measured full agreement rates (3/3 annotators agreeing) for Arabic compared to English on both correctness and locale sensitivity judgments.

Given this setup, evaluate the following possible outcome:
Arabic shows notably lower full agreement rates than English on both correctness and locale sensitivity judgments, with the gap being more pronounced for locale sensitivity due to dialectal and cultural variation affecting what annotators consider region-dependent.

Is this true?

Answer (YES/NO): YES